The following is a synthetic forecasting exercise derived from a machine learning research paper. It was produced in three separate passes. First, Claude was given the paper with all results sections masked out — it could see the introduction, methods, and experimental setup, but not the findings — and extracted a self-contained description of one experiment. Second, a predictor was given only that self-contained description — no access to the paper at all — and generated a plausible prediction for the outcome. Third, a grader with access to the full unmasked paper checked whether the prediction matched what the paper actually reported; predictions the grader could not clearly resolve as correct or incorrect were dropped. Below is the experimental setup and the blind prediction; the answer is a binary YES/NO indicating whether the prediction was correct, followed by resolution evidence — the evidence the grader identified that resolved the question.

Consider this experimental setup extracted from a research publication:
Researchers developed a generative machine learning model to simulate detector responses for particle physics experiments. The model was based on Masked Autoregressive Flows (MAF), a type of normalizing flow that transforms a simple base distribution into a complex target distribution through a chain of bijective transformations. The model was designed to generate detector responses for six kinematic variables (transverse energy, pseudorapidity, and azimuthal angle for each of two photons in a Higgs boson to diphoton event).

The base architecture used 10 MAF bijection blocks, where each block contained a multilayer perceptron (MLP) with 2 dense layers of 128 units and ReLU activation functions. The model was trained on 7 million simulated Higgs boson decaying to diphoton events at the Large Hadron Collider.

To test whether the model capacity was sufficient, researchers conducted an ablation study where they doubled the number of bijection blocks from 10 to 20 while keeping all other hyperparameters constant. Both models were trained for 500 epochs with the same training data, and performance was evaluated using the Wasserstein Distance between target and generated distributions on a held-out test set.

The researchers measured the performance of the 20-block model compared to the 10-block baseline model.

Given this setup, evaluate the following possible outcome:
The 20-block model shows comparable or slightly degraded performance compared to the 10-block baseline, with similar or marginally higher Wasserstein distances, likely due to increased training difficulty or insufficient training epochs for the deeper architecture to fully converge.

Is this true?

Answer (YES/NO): YES